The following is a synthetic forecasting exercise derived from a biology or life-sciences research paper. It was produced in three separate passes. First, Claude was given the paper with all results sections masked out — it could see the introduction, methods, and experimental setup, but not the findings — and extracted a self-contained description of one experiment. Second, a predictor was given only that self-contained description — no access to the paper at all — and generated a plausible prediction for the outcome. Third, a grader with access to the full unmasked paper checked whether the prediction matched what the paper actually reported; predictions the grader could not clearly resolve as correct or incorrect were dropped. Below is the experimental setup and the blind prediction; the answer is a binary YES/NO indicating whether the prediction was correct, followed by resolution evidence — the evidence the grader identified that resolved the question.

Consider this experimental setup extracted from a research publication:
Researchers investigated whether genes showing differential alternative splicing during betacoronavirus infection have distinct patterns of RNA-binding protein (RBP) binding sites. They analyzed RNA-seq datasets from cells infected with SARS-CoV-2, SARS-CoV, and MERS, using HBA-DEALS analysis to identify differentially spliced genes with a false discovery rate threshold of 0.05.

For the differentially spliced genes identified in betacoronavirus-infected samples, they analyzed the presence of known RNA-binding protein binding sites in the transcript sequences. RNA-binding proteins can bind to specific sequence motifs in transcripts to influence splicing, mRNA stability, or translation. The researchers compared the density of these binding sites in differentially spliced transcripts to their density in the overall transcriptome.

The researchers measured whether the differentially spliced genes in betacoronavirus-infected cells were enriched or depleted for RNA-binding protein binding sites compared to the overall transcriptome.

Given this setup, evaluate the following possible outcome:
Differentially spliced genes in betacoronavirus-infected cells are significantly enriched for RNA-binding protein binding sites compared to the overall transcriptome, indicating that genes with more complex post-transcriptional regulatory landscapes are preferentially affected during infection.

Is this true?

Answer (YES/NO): NO